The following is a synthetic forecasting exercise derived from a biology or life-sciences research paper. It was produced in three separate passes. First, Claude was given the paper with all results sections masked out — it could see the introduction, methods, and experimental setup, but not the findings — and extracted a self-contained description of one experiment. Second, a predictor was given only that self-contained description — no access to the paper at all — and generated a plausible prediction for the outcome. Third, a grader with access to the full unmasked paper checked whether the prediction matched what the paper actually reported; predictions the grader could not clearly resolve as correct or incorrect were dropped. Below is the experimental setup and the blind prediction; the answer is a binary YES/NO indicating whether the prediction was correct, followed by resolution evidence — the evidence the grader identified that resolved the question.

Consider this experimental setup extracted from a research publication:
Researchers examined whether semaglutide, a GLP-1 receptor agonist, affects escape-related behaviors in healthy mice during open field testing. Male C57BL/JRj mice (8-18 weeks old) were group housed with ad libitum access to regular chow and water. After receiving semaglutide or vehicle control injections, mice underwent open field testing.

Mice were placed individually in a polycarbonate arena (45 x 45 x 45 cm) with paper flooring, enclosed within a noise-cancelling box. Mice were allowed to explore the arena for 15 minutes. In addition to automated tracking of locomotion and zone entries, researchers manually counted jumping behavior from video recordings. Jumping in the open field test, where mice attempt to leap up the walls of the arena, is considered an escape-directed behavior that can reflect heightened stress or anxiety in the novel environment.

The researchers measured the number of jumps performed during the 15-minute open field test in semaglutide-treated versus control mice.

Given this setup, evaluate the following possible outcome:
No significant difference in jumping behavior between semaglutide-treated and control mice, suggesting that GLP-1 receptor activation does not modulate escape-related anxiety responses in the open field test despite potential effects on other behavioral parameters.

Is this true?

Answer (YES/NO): NO